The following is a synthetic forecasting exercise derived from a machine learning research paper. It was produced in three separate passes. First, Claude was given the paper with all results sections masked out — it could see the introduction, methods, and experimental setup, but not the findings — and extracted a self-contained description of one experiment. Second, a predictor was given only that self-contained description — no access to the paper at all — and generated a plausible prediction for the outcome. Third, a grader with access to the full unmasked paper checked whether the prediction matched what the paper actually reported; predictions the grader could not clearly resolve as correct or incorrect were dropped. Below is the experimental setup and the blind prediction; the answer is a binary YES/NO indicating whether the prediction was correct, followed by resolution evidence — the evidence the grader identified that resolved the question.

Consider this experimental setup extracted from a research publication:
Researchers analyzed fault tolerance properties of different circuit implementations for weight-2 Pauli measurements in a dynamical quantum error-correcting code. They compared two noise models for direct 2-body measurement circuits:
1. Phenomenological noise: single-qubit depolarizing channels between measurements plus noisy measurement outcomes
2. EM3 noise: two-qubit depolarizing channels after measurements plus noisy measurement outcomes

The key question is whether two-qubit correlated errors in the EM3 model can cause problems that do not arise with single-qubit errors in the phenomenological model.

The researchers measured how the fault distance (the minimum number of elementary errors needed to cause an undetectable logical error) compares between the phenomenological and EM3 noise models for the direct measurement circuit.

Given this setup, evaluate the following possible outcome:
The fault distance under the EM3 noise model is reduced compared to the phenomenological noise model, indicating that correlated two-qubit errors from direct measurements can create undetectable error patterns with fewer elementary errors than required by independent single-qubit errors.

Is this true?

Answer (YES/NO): YES